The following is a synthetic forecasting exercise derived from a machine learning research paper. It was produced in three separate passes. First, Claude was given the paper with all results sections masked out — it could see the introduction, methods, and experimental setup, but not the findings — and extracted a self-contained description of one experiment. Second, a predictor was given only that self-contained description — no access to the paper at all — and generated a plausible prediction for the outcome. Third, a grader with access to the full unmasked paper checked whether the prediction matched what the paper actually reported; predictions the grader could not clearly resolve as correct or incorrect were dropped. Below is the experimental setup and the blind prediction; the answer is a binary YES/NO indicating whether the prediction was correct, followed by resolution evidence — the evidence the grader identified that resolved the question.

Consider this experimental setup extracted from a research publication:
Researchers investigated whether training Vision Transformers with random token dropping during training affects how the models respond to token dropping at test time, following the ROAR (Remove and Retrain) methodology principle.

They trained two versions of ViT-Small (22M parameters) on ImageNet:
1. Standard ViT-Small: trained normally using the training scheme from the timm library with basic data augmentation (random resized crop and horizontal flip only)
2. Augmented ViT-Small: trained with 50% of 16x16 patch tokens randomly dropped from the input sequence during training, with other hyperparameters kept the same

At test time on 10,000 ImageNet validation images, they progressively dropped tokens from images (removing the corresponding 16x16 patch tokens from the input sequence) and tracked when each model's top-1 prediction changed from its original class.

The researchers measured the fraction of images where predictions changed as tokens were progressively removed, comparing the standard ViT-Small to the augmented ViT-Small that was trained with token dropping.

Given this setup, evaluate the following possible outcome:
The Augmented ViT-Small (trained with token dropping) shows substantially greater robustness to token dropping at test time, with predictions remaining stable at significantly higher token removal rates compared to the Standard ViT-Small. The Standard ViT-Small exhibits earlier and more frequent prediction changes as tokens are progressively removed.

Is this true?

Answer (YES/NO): NO